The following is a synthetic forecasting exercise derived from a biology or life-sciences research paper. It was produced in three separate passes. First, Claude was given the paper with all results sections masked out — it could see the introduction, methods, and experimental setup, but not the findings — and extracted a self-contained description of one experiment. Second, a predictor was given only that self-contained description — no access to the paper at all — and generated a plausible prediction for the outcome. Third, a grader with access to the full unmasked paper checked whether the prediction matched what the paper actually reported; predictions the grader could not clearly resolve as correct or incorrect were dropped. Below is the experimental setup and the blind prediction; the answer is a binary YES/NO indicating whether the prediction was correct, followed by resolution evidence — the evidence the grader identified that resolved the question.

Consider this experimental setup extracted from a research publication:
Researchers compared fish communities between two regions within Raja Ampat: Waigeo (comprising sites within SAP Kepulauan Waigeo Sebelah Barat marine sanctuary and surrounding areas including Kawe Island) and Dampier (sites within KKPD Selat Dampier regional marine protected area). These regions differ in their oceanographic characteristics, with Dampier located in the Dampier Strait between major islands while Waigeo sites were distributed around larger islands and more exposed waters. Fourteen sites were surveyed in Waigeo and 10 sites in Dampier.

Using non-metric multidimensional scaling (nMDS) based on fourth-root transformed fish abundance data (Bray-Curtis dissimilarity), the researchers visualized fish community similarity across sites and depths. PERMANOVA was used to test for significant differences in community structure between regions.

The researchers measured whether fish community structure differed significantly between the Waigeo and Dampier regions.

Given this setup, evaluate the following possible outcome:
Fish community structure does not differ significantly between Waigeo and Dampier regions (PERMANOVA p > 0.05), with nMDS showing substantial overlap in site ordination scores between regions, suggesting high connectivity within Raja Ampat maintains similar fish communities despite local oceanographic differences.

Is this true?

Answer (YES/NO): NO